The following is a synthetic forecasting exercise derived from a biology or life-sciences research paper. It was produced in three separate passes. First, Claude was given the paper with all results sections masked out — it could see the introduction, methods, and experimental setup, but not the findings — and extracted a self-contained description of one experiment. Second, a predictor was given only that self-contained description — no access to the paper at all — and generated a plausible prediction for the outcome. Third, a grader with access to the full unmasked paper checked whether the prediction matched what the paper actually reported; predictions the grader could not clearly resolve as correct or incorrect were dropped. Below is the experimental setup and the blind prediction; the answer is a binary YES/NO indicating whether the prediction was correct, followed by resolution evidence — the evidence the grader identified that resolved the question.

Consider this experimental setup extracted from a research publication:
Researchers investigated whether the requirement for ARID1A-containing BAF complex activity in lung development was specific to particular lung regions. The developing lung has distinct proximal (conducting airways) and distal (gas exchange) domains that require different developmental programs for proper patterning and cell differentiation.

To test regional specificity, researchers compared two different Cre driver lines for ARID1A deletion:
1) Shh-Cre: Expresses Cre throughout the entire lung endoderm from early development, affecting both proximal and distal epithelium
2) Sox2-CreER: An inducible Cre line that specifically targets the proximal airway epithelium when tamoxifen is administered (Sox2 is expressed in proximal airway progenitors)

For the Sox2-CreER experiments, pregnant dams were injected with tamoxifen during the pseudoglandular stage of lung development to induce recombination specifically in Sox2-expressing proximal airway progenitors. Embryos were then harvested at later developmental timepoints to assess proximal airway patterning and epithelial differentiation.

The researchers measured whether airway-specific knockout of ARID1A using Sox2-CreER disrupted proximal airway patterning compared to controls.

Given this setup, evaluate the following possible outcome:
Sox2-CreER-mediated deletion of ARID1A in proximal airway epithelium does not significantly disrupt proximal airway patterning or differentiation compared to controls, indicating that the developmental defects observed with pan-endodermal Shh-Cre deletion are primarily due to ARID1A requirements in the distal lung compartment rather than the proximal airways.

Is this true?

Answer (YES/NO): YES